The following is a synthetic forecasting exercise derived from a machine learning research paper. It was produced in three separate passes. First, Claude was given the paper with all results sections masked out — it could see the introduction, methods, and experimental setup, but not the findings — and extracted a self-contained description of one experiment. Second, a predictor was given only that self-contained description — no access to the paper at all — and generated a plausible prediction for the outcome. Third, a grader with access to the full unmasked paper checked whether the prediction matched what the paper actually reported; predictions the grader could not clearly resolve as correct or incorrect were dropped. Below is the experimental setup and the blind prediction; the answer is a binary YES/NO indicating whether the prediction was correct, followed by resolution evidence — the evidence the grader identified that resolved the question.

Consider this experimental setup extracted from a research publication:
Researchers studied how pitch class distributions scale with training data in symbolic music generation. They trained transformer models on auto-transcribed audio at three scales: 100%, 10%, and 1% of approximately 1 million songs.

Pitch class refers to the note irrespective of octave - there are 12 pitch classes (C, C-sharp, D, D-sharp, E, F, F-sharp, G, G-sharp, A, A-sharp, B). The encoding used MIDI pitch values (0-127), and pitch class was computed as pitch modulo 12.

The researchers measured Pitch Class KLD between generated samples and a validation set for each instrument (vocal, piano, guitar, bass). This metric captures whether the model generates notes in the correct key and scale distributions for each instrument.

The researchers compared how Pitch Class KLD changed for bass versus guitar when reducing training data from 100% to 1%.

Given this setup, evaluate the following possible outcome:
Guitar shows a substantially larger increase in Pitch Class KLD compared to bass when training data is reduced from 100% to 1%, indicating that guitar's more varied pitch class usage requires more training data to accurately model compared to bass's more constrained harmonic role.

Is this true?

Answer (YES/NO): NO